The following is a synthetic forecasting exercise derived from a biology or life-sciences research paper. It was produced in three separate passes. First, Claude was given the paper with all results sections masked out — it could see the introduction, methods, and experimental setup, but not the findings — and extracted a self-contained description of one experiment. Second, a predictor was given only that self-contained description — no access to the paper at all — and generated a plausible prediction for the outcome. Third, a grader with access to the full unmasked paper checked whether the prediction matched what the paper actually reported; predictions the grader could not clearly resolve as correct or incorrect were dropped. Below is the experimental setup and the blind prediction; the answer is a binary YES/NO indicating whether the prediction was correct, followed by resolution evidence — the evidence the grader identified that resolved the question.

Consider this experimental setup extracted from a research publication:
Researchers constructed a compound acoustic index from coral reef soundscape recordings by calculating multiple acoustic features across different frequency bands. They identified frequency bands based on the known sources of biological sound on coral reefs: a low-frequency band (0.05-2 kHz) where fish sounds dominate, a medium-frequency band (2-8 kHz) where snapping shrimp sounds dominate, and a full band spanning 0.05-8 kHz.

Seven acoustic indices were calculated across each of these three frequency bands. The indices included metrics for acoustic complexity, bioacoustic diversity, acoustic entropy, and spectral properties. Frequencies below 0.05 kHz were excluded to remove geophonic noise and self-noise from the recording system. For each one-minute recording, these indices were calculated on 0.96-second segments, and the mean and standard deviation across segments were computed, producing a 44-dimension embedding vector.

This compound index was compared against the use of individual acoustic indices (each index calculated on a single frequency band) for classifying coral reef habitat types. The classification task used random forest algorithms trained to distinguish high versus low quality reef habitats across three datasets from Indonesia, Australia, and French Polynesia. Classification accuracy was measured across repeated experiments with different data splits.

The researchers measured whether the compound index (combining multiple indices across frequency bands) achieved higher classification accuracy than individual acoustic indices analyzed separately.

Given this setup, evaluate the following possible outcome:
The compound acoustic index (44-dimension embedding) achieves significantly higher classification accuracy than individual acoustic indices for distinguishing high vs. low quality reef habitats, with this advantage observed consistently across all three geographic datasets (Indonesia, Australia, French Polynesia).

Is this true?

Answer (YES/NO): YES